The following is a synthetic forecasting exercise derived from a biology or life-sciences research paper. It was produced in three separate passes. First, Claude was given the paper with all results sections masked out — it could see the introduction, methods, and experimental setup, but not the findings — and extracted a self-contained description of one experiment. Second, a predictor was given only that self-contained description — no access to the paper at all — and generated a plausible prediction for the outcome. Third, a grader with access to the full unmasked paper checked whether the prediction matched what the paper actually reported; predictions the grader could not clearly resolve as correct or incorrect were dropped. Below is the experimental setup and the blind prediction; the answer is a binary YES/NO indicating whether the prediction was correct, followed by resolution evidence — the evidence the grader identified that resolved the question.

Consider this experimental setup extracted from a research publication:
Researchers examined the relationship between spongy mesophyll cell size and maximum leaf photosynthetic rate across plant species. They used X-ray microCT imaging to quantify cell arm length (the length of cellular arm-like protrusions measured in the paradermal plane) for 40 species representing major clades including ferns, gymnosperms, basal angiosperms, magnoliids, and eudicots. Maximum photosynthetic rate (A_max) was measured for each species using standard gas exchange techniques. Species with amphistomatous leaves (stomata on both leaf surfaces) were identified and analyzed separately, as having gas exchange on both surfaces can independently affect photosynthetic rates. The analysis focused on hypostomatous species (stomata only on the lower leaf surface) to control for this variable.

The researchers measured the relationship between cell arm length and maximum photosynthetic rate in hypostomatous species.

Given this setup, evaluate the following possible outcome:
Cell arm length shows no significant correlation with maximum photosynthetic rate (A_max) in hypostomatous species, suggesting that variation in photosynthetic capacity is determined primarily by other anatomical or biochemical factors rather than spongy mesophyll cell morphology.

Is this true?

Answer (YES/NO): NO